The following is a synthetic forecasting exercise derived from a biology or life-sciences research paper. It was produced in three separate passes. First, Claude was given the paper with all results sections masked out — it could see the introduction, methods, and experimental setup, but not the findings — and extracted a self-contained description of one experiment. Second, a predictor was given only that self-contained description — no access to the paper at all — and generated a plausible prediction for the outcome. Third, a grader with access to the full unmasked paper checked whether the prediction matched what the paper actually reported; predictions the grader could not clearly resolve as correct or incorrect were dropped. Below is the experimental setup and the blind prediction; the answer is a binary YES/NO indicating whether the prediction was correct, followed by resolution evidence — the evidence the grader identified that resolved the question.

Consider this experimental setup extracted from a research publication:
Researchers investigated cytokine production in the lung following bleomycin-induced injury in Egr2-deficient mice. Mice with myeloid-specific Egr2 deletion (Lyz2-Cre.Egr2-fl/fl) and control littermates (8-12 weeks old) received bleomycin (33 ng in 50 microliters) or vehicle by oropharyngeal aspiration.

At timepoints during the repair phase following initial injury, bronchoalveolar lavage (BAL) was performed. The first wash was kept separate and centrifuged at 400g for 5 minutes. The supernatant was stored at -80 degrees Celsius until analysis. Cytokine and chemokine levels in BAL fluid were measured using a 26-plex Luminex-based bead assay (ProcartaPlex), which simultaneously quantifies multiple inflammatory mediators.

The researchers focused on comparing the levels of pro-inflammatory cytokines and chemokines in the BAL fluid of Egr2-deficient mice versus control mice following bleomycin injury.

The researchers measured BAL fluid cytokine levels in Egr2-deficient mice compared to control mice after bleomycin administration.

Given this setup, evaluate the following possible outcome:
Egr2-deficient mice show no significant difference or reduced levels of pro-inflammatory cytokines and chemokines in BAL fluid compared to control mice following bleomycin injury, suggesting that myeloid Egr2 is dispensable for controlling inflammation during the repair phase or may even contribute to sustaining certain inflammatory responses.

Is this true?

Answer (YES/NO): NO